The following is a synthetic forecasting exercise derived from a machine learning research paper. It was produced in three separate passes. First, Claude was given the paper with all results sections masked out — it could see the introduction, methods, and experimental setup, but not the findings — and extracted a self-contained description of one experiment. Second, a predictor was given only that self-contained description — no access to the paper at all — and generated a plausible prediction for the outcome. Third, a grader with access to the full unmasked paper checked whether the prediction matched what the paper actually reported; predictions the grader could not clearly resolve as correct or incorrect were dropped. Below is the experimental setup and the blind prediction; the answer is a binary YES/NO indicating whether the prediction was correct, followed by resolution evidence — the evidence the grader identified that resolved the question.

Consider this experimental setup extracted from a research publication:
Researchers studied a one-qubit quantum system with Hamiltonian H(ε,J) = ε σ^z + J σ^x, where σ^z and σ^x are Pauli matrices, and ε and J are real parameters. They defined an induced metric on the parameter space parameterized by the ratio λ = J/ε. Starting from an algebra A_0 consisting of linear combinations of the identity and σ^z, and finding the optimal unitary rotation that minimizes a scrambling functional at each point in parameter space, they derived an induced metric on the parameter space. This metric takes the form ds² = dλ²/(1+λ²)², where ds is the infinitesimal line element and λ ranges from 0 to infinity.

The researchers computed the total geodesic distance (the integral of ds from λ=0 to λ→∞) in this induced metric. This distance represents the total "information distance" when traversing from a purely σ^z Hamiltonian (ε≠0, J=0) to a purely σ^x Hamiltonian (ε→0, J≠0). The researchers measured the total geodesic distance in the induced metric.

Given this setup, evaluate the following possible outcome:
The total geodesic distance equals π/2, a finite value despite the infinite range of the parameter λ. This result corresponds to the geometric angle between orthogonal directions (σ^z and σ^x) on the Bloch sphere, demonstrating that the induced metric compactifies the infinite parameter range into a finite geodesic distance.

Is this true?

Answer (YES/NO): YES